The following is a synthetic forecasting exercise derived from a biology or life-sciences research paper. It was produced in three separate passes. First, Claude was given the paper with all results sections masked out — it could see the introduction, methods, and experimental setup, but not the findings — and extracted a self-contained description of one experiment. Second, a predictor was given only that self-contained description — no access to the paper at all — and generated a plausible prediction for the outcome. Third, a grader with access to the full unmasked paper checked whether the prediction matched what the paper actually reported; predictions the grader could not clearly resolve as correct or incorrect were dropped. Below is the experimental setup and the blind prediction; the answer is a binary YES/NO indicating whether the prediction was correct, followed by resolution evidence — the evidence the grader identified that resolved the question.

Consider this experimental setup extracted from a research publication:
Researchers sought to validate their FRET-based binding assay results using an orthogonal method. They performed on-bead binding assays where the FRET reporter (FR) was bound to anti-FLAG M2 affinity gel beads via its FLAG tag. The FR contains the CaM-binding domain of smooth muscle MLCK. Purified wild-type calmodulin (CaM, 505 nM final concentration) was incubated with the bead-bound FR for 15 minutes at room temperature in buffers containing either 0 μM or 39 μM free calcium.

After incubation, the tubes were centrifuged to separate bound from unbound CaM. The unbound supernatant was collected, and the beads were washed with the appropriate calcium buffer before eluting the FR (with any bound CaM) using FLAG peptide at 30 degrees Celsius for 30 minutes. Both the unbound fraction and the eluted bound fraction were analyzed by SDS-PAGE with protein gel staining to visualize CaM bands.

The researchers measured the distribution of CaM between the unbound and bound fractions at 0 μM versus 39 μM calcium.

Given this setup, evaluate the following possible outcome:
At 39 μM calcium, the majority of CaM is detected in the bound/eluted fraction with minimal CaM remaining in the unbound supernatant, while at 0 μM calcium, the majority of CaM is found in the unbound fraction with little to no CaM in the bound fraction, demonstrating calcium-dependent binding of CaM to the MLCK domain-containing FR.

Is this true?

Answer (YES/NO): YES